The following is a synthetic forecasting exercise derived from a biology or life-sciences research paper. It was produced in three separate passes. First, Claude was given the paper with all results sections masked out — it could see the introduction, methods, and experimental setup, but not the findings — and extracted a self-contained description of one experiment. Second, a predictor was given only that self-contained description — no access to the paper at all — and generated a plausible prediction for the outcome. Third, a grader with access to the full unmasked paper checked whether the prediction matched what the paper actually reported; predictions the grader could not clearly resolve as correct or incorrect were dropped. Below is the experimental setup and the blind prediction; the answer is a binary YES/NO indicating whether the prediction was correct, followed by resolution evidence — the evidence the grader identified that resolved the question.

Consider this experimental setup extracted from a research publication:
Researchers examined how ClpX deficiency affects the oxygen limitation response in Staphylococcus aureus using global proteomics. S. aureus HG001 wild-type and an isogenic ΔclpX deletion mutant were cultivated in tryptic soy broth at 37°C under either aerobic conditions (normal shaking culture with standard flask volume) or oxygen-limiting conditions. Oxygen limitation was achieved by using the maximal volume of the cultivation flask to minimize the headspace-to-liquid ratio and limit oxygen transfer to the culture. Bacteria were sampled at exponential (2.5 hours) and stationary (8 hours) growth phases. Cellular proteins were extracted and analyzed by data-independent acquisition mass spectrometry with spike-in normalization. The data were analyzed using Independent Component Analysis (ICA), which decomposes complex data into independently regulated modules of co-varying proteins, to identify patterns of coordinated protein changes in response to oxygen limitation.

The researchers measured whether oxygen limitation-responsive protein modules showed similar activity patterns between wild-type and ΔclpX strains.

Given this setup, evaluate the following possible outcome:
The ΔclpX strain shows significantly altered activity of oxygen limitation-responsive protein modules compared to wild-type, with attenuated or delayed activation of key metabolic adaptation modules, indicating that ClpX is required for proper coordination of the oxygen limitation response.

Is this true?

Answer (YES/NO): YES